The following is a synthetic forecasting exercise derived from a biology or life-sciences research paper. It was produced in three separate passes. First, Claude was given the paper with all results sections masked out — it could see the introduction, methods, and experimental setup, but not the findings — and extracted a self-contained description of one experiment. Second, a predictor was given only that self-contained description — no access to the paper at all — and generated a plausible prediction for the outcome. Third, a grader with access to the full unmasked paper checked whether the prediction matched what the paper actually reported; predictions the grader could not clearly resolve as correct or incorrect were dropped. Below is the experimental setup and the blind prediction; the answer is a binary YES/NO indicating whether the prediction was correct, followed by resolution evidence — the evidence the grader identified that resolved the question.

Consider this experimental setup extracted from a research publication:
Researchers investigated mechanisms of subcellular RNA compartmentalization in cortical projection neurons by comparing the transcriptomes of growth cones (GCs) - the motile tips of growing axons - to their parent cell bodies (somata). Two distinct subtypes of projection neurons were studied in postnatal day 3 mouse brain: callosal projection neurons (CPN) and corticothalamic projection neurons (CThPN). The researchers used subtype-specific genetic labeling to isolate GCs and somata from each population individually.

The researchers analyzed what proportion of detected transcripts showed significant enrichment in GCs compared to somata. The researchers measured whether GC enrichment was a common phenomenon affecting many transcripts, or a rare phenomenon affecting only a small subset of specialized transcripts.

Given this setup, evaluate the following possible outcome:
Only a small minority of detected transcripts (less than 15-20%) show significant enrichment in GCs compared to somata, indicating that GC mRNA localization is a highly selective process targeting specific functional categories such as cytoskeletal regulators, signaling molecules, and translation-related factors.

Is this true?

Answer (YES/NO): NO